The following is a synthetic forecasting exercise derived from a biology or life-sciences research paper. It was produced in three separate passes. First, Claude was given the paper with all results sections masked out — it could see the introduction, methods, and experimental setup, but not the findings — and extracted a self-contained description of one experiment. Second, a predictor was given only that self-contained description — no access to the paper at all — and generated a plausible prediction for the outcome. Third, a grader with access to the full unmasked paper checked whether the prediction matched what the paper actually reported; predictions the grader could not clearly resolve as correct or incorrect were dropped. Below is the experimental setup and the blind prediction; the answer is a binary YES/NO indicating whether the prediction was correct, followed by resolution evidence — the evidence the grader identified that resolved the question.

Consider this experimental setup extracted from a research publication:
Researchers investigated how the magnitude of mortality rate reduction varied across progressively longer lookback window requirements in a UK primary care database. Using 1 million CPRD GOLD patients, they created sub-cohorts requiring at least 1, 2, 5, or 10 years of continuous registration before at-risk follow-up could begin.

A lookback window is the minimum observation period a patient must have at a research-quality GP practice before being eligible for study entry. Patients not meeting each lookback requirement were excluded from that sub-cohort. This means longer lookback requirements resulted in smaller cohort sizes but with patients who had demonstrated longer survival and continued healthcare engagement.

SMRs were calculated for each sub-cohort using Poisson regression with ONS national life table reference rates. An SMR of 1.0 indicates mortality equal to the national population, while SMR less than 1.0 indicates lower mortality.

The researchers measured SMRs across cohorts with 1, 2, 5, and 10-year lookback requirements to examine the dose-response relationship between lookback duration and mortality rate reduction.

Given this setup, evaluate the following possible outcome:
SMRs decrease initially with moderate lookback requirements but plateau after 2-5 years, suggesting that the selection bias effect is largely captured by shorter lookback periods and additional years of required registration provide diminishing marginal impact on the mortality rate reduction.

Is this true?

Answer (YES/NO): NO